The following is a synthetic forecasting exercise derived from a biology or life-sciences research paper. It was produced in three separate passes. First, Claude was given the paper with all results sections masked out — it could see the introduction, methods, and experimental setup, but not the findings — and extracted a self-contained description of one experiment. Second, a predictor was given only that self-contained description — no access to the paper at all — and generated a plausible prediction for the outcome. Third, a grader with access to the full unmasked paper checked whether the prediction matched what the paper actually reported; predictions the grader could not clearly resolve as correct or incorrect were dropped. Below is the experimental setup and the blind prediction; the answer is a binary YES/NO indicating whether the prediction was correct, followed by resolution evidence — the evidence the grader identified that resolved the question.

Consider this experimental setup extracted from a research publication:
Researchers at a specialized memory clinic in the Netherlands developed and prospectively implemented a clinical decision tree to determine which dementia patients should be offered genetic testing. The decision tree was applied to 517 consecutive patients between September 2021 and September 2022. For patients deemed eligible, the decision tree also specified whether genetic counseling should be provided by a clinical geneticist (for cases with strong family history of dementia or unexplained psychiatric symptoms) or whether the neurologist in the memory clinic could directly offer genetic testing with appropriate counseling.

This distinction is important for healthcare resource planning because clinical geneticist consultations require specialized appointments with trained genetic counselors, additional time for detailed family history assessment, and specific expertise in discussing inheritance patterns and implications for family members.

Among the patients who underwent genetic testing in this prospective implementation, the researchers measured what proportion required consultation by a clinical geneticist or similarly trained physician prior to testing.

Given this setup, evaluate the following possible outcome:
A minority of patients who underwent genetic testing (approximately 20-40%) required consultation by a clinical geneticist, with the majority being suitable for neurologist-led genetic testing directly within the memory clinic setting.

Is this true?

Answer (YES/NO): YES